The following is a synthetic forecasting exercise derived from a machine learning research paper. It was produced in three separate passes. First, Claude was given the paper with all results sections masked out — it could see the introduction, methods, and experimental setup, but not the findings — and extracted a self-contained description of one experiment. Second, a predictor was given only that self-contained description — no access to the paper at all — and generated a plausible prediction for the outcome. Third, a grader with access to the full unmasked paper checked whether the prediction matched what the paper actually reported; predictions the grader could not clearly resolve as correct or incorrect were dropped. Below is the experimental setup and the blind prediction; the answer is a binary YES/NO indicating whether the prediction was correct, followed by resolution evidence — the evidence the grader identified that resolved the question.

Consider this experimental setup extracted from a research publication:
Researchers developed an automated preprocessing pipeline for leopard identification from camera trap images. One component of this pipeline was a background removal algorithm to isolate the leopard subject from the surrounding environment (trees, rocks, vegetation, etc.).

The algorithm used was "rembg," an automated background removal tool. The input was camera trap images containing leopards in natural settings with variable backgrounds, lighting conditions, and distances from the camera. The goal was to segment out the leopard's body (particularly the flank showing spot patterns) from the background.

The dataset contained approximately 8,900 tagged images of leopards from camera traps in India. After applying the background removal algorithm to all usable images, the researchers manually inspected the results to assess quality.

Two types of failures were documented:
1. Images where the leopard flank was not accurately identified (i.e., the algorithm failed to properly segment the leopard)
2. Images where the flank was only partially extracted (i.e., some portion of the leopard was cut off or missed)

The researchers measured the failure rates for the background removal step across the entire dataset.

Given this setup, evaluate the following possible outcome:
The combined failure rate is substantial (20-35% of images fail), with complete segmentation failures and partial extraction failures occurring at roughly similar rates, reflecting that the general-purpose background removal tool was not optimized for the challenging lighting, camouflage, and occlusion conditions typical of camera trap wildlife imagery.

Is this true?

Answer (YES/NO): NO